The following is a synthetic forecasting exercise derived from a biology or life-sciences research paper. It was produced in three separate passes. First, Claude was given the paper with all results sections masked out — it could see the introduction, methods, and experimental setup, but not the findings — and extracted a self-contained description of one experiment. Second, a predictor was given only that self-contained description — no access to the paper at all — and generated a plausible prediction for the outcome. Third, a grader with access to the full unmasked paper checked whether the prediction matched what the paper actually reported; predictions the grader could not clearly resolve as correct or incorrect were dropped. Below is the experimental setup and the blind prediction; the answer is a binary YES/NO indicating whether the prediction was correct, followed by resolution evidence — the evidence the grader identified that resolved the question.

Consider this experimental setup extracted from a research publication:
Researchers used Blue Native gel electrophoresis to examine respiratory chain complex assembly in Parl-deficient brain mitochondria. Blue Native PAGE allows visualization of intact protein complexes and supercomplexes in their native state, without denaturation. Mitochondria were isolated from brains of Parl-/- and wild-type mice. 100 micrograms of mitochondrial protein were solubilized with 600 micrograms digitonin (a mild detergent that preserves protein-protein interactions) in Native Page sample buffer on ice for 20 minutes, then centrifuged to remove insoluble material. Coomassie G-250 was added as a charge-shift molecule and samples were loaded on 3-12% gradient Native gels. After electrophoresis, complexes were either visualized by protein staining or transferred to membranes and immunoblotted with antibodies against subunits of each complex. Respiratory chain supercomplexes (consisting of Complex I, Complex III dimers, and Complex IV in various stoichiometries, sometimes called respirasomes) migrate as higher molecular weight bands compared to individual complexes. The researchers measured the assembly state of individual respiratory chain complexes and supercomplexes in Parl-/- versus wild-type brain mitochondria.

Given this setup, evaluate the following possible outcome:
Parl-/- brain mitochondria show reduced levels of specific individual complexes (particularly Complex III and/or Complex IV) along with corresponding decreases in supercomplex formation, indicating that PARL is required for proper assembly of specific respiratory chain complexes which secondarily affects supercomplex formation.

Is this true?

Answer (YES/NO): NO